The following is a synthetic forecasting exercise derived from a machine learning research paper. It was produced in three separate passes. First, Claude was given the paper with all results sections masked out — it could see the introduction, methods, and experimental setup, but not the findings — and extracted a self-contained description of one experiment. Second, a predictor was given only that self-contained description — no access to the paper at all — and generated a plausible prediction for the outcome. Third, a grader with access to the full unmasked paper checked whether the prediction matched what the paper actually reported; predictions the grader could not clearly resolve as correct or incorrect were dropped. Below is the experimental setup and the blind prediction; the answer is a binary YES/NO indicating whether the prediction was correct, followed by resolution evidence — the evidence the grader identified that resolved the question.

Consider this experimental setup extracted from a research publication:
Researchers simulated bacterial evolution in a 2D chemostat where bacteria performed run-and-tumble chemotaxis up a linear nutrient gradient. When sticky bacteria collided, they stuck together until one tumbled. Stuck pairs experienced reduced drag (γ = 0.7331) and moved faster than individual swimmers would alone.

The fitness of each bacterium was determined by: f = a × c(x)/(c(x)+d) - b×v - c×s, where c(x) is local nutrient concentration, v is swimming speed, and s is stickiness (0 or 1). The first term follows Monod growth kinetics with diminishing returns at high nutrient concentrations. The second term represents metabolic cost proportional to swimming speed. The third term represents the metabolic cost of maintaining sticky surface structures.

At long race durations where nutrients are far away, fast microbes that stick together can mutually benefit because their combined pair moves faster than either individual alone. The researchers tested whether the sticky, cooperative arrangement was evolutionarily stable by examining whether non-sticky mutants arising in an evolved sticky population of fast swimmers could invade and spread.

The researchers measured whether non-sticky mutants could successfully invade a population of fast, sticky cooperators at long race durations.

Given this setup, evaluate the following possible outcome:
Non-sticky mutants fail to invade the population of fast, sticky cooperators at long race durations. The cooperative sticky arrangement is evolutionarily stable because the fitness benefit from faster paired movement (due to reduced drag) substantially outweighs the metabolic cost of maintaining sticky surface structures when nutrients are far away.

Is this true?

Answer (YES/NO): YES